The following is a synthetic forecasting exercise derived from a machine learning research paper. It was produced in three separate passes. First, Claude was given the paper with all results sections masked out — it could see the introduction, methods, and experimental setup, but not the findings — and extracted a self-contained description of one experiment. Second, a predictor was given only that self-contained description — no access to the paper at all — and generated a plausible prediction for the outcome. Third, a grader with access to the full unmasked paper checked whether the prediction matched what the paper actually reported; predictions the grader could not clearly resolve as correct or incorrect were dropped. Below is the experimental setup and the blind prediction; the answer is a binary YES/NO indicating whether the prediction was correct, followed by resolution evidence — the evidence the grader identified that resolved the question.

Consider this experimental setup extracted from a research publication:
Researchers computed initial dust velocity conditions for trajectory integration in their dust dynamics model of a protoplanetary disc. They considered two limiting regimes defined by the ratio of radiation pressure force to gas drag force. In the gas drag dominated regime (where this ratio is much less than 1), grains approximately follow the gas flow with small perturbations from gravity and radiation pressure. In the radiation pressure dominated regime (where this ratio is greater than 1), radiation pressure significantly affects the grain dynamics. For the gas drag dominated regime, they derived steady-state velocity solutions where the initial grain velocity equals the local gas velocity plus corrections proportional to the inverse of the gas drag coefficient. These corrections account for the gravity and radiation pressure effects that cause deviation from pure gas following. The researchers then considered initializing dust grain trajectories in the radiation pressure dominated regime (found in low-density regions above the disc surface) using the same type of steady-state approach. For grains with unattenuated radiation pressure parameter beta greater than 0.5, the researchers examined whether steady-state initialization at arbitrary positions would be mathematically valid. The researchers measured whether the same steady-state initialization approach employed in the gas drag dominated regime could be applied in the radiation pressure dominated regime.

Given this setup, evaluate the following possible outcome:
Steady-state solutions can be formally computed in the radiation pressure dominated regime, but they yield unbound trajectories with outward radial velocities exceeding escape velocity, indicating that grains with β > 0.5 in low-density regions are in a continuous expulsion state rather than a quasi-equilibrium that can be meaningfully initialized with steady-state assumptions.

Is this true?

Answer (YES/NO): NO